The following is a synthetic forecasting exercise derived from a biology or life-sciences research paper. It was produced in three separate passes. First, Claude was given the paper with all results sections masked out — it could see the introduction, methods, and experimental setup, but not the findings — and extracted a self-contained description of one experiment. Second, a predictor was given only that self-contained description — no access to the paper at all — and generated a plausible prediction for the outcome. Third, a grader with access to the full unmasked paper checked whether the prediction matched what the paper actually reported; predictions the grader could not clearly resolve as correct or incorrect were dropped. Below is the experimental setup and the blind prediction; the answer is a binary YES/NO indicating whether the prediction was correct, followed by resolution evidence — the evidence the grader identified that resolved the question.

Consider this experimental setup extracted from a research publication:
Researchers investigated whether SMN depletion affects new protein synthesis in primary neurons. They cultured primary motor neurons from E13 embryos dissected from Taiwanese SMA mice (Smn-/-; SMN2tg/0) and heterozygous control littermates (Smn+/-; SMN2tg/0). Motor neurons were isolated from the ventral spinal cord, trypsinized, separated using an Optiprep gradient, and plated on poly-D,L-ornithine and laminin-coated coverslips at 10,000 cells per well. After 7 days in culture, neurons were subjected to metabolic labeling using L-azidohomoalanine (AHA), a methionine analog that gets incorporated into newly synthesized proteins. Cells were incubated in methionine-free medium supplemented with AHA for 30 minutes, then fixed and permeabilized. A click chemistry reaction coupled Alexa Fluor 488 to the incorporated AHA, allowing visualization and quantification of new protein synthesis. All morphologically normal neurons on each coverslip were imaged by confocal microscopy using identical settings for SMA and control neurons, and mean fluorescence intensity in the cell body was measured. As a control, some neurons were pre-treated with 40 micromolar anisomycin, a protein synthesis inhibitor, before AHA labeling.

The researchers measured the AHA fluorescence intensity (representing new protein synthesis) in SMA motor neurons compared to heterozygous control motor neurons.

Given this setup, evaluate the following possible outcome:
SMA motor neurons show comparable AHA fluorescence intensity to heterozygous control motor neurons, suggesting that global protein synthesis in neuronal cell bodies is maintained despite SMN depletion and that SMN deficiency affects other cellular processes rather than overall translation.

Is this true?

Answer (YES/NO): NO